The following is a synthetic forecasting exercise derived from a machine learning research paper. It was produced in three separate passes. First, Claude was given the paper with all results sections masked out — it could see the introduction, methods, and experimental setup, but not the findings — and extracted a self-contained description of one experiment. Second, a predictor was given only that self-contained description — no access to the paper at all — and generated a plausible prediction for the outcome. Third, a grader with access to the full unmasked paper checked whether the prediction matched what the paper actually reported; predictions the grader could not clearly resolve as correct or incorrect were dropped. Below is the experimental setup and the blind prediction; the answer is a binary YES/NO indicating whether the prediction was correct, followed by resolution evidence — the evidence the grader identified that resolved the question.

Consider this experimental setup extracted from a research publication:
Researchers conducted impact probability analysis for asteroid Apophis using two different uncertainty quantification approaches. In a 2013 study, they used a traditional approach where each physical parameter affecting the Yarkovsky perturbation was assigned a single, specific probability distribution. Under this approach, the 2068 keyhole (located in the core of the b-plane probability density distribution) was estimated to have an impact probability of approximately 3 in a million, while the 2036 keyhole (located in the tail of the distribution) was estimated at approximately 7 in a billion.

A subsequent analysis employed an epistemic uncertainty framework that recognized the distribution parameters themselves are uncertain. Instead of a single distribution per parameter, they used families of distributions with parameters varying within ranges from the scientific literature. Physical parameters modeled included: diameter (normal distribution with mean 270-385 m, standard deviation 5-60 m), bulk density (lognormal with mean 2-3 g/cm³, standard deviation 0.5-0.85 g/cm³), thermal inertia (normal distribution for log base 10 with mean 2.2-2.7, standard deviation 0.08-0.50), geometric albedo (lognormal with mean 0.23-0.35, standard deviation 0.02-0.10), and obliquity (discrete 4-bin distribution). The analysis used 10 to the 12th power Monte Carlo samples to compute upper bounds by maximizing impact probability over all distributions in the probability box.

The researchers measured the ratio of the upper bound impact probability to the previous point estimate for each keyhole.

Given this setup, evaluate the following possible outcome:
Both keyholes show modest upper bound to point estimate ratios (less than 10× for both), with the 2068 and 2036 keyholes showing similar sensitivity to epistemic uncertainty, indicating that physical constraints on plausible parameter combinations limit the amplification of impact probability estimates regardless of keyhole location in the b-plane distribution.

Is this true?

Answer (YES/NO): NO